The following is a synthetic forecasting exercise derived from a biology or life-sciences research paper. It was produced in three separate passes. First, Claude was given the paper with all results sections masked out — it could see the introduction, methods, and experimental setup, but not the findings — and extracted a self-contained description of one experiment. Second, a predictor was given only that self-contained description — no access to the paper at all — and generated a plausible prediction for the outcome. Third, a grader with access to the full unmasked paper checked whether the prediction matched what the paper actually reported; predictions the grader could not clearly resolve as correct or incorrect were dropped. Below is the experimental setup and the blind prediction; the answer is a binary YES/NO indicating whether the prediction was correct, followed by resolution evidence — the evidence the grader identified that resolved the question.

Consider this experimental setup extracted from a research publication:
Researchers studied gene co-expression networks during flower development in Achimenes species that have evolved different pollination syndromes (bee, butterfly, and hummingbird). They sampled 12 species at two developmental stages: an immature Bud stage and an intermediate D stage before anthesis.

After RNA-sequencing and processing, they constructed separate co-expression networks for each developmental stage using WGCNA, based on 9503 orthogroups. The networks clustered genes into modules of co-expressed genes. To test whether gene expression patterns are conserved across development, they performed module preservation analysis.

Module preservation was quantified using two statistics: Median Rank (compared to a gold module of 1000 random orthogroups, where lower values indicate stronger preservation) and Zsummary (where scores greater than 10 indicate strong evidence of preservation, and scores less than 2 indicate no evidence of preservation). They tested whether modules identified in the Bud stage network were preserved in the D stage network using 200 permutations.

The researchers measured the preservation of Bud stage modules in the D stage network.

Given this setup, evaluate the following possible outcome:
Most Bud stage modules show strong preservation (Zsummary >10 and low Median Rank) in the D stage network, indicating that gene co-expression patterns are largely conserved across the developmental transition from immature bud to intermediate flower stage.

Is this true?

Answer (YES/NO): YES